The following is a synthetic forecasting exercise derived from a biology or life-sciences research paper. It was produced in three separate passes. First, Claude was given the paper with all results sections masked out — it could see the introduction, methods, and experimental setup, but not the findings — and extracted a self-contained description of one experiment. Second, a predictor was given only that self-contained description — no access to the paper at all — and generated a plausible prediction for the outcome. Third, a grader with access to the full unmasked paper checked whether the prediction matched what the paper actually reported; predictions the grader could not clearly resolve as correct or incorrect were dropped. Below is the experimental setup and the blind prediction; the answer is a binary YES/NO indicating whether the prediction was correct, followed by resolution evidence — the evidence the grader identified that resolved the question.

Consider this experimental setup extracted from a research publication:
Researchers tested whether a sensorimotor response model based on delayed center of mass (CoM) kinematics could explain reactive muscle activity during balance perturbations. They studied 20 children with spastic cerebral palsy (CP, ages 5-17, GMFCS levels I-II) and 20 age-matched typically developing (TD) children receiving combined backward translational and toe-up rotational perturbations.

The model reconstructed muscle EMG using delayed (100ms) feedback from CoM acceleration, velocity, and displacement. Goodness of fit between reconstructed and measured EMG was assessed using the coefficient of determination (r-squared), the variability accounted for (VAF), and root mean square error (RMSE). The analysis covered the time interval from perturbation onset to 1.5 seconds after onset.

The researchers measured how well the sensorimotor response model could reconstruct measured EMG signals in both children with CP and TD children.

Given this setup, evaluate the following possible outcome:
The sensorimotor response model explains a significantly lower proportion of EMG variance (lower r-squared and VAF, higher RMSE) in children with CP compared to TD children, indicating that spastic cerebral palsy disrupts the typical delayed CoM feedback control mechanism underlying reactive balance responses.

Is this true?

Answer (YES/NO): NO